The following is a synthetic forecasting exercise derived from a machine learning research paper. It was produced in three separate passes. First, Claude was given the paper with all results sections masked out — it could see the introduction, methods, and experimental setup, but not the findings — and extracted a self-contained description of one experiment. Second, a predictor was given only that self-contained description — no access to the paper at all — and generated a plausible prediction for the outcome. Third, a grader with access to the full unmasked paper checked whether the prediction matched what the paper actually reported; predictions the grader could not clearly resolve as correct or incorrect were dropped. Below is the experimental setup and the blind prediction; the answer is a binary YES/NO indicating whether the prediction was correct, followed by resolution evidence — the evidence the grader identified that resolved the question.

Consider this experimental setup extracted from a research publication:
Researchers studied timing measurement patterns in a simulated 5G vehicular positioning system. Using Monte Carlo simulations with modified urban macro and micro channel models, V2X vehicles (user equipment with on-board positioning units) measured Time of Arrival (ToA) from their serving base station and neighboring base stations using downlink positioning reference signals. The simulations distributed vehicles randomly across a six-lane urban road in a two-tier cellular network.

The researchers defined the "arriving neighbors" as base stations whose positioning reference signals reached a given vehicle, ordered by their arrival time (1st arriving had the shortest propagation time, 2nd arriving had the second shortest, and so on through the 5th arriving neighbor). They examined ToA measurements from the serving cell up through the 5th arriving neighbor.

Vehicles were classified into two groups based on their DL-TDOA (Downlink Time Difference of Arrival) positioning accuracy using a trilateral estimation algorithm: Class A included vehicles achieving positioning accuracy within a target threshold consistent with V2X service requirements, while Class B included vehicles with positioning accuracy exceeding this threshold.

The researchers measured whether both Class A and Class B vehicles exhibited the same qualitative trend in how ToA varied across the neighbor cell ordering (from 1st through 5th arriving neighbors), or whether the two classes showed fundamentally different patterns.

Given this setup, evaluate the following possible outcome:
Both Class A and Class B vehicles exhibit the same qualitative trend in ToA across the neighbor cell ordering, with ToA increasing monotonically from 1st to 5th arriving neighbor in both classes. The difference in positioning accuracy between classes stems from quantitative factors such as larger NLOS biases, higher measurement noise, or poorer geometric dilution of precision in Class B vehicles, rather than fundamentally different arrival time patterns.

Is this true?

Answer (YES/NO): YES